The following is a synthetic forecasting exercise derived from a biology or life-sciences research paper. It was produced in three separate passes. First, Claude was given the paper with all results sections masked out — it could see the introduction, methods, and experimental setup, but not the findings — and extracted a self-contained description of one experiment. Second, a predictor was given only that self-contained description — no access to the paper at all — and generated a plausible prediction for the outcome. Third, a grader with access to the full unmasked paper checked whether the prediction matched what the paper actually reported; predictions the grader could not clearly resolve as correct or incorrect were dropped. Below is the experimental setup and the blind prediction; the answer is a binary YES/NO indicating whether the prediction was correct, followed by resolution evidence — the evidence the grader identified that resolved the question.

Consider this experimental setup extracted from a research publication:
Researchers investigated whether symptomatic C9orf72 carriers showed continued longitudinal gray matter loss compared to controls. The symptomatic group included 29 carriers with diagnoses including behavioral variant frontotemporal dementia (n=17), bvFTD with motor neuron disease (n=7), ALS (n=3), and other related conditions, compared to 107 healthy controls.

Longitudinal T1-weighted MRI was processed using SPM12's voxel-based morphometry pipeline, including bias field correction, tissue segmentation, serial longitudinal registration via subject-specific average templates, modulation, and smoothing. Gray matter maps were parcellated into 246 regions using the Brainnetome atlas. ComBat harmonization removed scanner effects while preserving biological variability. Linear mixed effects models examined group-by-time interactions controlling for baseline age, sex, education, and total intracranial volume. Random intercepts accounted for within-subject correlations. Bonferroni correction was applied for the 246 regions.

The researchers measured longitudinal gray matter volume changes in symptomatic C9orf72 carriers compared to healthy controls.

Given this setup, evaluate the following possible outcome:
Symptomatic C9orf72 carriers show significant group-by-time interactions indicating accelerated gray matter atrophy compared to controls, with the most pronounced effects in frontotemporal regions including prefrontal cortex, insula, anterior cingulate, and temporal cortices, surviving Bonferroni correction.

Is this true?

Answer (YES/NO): NO